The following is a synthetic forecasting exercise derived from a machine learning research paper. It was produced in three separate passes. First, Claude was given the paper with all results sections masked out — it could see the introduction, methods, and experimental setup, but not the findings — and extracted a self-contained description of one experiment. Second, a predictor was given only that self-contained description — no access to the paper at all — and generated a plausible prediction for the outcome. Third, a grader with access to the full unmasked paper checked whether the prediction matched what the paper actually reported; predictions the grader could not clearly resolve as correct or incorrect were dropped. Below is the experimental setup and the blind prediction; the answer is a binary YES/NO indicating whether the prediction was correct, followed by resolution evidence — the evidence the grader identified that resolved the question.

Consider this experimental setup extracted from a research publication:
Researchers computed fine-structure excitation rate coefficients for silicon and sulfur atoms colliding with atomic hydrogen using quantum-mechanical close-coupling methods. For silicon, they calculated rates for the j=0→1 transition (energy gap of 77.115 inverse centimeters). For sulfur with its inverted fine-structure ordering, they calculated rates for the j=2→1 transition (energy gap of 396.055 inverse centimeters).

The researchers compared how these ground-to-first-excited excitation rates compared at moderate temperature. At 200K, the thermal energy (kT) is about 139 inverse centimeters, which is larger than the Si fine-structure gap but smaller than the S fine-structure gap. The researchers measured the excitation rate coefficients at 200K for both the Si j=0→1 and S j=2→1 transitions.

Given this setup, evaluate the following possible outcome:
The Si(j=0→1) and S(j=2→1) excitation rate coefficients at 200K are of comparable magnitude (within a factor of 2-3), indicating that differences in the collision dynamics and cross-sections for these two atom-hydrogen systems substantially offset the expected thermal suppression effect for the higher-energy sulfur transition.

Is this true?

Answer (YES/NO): NO